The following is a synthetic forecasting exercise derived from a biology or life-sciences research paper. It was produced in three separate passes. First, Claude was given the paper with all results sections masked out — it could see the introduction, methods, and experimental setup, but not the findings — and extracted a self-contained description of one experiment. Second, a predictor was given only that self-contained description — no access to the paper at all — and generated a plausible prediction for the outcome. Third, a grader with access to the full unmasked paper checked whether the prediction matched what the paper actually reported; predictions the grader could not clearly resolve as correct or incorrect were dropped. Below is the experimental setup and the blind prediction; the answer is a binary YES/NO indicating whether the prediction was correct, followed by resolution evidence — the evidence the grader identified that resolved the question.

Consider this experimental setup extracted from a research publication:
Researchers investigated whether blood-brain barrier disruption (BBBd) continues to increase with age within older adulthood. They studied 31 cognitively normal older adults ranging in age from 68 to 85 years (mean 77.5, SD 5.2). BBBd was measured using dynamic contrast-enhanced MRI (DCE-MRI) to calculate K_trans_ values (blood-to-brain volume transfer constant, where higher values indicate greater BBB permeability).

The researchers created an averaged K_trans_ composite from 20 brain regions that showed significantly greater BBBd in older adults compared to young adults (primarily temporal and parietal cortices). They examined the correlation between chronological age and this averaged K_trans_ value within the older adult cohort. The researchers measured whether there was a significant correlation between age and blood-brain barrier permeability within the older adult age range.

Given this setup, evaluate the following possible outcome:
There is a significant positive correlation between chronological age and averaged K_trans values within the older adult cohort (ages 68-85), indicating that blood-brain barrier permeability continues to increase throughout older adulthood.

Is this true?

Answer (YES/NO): NO